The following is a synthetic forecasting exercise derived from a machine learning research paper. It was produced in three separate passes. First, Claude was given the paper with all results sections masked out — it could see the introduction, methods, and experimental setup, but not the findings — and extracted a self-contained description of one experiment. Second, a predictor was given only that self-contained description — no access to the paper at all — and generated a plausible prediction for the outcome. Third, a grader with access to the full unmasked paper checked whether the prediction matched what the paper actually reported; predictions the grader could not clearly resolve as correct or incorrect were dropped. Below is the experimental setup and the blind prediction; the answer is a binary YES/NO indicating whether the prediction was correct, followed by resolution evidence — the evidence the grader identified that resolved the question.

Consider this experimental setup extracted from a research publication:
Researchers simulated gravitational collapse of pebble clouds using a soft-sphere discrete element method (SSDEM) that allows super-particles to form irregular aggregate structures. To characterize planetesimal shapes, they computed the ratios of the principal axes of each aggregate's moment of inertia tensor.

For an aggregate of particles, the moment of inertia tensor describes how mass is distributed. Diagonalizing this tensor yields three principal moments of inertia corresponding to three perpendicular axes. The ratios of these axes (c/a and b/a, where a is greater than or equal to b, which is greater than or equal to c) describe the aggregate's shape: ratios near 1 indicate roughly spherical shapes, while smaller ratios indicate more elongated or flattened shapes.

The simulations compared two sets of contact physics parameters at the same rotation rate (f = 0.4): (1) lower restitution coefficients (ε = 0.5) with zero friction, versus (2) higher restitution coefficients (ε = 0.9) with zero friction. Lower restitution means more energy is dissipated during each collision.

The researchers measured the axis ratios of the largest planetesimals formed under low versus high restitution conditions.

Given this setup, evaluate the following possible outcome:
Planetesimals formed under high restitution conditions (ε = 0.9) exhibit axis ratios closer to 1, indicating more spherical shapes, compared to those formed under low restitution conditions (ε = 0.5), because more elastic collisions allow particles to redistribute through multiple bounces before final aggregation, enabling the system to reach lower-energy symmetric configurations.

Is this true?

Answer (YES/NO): NO